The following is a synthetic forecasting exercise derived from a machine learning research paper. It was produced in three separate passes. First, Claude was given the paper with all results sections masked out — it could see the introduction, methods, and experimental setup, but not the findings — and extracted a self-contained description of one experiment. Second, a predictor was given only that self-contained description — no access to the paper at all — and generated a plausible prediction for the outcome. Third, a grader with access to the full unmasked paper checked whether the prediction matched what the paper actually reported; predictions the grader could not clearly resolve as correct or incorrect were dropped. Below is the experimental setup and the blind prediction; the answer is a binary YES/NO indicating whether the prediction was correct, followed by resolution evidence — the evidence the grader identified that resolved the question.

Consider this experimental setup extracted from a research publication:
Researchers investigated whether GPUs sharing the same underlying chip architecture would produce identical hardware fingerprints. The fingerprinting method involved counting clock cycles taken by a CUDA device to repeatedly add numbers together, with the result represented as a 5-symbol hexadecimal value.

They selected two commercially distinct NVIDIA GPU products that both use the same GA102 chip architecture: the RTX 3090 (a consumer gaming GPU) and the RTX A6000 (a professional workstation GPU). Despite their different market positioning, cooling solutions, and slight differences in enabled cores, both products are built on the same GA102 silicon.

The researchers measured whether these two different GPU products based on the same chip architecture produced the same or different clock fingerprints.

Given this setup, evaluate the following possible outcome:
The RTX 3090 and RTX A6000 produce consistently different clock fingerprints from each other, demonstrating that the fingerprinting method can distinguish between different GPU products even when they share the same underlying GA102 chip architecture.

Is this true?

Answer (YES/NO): NO